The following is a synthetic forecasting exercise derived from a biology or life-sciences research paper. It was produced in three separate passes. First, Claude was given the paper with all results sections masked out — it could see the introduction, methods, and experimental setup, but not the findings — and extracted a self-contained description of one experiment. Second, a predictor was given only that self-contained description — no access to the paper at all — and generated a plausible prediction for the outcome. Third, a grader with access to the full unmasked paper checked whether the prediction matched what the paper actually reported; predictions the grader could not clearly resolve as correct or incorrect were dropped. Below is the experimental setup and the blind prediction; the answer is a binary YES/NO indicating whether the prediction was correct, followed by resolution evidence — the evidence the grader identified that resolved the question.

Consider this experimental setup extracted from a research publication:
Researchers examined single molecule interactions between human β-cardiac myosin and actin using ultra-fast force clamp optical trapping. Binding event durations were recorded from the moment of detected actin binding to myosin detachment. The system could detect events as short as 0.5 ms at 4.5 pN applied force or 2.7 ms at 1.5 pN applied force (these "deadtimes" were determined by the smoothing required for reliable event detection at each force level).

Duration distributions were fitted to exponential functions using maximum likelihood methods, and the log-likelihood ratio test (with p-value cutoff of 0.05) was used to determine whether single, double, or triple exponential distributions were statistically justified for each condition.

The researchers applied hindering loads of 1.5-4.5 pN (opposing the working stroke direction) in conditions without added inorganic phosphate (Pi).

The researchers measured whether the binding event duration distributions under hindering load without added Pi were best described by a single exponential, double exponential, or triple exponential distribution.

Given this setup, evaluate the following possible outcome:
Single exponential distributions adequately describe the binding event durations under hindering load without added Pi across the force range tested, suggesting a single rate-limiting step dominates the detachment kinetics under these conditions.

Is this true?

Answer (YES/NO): NO